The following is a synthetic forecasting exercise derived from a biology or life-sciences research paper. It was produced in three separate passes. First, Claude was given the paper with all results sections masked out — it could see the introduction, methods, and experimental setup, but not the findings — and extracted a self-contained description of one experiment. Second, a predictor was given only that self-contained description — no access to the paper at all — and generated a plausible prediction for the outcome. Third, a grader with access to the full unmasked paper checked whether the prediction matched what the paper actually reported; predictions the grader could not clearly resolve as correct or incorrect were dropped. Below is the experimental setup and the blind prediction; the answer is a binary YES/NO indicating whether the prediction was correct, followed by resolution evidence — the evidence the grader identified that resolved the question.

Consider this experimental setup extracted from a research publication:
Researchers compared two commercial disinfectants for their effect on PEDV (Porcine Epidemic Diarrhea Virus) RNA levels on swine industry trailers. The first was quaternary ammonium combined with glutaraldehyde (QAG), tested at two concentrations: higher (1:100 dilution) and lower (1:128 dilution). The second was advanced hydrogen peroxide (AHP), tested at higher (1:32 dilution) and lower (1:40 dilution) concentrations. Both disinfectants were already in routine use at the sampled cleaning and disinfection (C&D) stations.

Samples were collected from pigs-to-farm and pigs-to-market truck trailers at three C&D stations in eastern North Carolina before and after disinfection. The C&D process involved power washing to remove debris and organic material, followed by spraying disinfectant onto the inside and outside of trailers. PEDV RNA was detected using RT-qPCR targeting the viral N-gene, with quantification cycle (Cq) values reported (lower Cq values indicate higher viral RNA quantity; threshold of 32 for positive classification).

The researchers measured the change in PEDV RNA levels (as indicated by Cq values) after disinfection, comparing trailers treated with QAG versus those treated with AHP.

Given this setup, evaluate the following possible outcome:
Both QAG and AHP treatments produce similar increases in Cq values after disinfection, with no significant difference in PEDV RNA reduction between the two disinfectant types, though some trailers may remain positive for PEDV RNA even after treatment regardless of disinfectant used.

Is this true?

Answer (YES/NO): NO